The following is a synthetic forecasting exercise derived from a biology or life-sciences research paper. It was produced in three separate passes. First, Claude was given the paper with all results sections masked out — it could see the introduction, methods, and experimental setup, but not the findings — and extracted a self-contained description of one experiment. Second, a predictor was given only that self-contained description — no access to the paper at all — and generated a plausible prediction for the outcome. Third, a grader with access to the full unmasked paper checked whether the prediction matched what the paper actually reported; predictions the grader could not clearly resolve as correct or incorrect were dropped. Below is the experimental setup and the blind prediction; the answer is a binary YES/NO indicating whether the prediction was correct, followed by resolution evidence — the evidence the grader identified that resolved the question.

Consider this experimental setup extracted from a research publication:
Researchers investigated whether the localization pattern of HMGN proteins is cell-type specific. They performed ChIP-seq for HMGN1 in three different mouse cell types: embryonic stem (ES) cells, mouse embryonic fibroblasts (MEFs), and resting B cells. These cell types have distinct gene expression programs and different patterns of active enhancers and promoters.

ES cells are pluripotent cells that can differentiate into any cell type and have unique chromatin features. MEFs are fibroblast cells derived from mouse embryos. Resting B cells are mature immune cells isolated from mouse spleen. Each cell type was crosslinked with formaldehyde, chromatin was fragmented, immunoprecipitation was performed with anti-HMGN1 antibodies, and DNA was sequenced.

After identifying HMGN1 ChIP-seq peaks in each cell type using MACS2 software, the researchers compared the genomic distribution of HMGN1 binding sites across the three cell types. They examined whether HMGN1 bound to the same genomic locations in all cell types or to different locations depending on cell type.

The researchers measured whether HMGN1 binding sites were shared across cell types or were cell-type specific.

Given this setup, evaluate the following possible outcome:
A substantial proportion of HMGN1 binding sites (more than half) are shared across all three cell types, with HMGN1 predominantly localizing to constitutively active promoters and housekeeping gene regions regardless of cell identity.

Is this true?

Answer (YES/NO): NO